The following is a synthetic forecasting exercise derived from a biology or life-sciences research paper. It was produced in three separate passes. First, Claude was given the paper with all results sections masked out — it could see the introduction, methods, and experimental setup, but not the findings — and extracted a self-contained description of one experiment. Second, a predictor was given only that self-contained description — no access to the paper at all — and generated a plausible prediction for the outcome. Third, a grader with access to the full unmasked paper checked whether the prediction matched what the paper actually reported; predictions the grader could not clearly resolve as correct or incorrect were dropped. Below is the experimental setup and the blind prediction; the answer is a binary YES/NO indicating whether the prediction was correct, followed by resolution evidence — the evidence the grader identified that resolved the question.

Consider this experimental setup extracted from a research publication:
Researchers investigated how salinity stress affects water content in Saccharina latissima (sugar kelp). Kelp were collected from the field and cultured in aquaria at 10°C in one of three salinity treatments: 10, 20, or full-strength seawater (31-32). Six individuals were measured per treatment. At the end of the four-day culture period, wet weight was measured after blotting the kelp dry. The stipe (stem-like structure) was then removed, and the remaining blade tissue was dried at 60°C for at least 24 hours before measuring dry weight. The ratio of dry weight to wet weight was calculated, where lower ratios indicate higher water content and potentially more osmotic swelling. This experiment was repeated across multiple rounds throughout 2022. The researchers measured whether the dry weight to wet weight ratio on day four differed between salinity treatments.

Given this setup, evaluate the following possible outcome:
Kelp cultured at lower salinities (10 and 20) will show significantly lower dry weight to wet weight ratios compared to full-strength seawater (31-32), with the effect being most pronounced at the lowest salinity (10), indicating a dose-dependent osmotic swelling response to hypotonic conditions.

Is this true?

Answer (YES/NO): NO